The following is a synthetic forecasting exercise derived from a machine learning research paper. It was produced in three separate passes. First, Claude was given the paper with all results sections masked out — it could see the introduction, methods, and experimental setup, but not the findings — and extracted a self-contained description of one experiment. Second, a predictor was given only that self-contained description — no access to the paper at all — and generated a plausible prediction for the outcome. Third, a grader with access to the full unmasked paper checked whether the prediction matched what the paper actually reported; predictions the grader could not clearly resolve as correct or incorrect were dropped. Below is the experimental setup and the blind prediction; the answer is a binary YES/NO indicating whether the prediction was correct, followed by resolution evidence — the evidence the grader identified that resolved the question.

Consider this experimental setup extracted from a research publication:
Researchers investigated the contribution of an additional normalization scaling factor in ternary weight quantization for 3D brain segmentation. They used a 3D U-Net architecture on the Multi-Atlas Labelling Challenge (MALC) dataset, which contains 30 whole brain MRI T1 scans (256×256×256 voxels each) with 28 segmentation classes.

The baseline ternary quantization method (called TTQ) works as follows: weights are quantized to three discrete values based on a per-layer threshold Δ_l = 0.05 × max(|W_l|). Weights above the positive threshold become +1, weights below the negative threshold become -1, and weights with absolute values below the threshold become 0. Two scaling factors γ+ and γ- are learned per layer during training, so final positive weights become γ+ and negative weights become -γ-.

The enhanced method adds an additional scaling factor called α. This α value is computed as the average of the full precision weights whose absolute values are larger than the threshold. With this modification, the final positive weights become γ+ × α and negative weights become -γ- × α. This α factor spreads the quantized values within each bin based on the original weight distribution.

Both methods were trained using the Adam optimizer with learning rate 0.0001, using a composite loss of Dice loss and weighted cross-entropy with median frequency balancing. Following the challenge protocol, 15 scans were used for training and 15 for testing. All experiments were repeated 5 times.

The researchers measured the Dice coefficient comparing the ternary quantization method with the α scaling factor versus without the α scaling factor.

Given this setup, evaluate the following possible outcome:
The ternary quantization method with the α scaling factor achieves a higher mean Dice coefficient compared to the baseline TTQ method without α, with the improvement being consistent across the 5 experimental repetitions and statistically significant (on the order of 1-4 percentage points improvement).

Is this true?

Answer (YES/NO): YES